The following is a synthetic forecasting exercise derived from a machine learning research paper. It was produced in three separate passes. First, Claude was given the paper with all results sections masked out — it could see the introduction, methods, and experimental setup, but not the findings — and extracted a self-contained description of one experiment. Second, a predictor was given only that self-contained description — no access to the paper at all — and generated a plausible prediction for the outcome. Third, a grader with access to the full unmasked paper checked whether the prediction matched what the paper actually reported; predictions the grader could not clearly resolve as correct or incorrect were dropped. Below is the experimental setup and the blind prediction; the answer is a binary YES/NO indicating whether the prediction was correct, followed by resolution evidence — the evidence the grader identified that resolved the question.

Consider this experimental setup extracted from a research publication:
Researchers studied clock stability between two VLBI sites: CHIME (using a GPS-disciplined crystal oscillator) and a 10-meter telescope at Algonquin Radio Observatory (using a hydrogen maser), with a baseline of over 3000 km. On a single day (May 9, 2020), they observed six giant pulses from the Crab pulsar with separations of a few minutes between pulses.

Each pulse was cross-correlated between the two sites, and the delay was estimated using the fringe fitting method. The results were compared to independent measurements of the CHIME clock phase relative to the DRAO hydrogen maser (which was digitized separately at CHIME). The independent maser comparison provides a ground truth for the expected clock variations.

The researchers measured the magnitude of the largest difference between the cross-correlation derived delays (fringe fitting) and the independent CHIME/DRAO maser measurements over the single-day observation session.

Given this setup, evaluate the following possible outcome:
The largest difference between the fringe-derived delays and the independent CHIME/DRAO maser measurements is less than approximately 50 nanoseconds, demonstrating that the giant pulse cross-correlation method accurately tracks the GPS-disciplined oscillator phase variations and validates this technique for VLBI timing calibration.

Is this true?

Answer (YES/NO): YES